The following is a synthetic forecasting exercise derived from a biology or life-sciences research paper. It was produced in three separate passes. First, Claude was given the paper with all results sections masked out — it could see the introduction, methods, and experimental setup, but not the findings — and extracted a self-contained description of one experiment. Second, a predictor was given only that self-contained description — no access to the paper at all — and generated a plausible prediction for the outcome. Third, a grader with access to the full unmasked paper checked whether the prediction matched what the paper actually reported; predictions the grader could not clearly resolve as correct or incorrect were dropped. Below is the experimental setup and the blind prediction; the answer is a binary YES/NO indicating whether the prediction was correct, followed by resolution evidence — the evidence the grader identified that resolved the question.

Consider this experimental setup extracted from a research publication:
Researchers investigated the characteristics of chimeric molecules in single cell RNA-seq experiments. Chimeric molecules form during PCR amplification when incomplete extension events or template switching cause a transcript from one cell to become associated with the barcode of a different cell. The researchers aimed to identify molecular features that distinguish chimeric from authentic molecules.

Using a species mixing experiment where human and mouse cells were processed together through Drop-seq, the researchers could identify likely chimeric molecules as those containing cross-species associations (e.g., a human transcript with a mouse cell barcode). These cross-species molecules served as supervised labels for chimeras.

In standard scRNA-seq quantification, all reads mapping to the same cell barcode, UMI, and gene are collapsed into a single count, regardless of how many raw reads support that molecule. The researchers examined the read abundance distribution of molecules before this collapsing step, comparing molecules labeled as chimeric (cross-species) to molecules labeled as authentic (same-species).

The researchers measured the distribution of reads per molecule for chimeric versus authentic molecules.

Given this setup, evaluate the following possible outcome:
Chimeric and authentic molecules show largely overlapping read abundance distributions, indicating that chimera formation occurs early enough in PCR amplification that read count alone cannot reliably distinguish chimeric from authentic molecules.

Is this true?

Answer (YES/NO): NO